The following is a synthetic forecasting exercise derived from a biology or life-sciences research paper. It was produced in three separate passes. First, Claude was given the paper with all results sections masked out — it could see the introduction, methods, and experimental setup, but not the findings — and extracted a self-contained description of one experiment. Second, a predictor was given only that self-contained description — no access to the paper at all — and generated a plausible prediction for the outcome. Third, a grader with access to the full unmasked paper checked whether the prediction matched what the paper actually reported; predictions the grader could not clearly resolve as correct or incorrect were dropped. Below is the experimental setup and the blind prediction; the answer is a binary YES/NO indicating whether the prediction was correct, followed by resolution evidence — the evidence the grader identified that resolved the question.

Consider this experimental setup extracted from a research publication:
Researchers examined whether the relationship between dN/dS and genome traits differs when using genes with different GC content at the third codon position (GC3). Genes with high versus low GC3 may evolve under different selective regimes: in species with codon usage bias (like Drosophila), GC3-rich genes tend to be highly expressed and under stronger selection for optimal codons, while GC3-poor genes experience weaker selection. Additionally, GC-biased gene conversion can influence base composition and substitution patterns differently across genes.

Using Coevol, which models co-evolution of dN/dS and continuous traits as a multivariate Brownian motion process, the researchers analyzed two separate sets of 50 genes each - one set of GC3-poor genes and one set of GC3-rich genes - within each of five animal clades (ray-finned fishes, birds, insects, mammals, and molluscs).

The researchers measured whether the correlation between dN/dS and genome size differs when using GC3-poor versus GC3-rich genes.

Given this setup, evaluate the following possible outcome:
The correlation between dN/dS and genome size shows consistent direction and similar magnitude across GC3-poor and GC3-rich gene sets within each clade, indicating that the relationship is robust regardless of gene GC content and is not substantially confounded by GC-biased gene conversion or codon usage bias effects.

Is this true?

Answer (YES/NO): NO